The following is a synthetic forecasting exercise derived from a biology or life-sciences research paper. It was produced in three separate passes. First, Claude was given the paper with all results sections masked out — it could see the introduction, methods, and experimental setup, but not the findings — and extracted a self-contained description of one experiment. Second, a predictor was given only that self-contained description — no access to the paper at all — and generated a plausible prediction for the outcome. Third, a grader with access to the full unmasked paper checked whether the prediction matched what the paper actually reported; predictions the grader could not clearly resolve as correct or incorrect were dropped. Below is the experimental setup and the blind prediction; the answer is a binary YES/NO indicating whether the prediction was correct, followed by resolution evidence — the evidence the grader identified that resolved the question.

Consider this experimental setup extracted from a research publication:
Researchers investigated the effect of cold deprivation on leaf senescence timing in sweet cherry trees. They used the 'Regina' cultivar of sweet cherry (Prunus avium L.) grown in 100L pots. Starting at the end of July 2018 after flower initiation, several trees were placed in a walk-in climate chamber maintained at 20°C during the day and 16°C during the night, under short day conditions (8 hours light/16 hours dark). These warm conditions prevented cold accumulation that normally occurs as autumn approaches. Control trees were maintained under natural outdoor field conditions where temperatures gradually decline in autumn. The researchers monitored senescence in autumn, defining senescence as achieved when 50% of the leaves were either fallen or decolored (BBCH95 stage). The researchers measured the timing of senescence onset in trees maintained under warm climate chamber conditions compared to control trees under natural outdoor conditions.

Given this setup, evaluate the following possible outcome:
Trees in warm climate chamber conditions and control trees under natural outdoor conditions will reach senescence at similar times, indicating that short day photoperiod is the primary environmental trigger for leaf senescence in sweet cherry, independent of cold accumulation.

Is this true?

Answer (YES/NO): NO